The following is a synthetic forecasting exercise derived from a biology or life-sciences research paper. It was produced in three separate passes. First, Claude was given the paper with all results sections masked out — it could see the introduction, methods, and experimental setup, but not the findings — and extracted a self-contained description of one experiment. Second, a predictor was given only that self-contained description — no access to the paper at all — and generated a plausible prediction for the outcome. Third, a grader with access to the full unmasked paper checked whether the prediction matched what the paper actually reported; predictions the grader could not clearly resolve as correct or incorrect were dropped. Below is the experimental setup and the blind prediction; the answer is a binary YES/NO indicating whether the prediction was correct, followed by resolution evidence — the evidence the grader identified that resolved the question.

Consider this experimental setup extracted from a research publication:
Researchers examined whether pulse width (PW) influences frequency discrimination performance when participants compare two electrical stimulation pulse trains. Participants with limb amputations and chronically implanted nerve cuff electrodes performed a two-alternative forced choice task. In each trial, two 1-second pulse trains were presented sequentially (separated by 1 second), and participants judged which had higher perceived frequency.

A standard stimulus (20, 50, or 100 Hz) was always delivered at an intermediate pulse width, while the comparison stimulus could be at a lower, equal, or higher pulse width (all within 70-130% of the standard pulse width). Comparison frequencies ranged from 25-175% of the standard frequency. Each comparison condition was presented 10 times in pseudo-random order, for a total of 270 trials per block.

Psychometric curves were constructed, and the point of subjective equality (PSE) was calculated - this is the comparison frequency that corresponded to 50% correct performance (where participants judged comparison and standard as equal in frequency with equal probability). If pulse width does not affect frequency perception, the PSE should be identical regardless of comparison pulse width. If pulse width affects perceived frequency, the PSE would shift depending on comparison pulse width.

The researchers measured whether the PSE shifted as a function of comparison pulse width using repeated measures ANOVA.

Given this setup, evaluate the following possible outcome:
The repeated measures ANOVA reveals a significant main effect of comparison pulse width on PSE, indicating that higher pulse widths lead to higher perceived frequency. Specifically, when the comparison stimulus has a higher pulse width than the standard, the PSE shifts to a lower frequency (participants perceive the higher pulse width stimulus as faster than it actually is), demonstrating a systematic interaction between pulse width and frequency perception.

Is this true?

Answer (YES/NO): NO